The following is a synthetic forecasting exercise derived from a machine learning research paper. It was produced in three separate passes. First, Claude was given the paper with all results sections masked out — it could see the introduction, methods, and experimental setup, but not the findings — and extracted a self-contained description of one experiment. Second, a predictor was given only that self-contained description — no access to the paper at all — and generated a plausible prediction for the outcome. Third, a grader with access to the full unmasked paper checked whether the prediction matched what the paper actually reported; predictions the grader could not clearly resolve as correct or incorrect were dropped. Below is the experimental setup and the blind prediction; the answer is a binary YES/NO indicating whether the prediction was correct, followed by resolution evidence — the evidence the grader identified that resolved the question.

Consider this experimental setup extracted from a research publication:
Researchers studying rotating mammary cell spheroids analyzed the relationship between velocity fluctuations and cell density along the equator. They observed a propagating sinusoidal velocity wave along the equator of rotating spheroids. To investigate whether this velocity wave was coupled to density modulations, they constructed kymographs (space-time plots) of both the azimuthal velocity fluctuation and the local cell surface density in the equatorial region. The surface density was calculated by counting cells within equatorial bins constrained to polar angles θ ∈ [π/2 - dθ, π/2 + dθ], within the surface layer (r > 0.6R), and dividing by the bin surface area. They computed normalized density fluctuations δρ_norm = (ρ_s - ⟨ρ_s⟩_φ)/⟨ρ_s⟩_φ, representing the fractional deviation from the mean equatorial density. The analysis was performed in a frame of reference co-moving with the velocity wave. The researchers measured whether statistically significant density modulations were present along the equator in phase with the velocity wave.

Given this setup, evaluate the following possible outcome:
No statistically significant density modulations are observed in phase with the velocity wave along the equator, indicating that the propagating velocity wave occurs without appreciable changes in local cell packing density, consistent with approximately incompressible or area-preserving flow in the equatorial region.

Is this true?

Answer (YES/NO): YES